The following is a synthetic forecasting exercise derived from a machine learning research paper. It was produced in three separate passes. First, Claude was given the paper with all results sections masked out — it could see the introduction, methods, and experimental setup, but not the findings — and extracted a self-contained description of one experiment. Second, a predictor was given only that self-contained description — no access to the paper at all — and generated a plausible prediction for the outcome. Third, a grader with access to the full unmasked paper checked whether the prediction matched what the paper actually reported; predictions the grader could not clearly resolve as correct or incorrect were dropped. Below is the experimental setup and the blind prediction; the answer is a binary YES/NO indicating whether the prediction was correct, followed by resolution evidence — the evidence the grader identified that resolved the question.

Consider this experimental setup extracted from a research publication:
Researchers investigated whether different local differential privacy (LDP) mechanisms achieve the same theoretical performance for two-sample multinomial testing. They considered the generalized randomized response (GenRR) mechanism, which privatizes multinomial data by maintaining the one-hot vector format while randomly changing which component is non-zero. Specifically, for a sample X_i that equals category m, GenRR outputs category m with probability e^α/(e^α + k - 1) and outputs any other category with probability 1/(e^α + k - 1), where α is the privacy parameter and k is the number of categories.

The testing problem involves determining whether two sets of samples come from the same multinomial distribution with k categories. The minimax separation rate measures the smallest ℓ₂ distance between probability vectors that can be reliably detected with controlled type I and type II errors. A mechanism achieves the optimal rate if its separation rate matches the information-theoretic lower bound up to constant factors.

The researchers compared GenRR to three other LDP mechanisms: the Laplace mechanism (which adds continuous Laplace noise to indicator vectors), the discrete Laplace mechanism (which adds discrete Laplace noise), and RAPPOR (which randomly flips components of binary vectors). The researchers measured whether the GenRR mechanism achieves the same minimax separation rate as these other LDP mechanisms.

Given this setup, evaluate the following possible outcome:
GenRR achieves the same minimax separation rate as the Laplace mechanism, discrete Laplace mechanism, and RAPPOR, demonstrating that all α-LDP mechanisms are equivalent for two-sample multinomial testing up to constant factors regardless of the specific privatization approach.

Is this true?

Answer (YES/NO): NO